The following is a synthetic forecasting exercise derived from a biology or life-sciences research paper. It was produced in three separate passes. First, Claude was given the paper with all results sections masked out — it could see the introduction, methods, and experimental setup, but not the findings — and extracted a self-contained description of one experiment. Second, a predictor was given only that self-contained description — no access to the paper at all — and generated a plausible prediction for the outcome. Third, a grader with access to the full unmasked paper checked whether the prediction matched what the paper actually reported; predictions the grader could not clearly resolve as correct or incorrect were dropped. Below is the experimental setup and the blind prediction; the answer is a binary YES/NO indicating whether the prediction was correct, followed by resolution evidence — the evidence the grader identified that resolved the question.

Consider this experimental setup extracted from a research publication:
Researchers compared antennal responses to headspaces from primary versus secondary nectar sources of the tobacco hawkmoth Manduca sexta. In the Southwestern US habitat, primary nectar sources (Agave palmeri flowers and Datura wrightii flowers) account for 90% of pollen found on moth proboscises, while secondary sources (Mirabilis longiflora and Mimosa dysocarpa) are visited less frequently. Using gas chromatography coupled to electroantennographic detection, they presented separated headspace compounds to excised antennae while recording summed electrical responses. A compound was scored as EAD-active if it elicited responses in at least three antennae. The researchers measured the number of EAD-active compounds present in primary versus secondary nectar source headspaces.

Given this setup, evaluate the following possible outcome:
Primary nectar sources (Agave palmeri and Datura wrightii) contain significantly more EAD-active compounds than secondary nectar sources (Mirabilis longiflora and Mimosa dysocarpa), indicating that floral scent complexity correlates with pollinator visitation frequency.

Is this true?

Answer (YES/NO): YES